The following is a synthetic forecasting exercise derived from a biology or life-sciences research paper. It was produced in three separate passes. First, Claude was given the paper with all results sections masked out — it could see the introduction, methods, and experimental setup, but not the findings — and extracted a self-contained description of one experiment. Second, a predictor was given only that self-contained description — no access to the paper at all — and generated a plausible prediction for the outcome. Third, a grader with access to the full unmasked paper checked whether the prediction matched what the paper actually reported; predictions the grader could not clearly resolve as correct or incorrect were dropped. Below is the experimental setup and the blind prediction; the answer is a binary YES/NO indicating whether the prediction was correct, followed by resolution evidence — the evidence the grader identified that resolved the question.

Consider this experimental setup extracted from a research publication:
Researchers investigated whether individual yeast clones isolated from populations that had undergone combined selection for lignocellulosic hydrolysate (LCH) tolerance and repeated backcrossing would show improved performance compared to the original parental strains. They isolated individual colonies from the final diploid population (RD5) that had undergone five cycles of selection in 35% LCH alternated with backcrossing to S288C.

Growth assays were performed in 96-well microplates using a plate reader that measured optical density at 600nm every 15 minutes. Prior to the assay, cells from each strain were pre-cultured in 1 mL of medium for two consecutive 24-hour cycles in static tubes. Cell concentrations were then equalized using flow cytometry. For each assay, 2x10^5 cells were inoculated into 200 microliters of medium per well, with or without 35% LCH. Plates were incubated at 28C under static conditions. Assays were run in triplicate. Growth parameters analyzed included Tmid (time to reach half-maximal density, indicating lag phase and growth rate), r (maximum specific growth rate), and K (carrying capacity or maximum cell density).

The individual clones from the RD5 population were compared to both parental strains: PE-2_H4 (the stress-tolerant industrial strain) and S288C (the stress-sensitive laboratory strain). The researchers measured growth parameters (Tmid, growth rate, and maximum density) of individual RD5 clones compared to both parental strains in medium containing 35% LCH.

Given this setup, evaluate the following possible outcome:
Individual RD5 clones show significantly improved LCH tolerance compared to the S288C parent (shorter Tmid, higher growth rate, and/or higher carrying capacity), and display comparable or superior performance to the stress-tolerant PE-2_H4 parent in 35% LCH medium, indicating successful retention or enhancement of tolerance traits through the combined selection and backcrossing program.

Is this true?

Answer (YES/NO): YES